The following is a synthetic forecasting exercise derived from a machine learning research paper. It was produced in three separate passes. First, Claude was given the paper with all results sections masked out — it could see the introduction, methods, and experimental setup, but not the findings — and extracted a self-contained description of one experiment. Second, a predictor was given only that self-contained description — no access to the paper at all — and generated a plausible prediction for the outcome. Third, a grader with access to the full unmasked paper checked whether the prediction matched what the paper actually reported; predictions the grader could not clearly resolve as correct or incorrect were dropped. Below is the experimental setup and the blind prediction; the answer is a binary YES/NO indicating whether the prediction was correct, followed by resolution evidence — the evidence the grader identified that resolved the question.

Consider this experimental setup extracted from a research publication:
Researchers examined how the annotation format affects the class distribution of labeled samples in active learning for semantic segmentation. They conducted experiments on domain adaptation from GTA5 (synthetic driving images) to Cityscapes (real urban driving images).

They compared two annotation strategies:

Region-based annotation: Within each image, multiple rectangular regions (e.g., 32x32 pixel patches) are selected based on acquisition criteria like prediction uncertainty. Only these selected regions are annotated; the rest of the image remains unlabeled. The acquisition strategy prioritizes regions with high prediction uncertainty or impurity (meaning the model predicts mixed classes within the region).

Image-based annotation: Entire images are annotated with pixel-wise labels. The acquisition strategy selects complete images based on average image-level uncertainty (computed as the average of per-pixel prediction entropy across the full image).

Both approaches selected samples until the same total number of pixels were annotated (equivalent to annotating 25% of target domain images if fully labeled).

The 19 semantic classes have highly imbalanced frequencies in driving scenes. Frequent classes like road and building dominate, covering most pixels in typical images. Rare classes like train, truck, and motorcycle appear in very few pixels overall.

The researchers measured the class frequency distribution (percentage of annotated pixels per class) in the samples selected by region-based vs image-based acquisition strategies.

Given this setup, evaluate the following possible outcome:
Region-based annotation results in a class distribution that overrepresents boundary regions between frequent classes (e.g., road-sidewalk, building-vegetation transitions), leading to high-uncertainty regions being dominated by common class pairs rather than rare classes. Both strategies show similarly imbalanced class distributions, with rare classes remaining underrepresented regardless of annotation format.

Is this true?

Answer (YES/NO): NO